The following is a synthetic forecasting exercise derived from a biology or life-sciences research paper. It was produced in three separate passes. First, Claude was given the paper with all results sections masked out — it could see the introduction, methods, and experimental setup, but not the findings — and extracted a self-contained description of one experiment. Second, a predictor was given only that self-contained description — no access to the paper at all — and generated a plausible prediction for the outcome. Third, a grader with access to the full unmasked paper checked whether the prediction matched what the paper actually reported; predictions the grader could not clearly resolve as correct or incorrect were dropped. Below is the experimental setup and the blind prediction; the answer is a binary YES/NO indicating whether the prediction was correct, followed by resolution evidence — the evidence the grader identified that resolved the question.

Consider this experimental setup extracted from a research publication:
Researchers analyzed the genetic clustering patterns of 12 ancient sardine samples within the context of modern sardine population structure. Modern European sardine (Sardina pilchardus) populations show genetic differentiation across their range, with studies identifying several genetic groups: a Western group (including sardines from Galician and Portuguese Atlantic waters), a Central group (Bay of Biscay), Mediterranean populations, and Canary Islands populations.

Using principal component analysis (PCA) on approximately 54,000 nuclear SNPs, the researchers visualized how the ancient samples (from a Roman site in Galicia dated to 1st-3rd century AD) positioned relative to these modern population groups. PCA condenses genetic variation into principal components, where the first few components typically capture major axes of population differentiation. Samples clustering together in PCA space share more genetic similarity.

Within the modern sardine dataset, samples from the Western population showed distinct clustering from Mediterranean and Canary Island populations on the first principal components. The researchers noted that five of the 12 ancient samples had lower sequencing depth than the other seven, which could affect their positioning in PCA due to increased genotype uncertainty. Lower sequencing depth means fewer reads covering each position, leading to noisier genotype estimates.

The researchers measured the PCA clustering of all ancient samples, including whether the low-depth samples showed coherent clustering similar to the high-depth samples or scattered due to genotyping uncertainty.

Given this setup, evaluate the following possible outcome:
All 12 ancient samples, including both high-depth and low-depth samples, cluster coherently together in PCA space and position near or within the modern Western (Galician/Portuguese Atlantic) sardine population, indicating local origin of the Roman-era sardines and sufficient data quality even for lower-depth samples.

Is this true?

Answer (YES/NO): NO